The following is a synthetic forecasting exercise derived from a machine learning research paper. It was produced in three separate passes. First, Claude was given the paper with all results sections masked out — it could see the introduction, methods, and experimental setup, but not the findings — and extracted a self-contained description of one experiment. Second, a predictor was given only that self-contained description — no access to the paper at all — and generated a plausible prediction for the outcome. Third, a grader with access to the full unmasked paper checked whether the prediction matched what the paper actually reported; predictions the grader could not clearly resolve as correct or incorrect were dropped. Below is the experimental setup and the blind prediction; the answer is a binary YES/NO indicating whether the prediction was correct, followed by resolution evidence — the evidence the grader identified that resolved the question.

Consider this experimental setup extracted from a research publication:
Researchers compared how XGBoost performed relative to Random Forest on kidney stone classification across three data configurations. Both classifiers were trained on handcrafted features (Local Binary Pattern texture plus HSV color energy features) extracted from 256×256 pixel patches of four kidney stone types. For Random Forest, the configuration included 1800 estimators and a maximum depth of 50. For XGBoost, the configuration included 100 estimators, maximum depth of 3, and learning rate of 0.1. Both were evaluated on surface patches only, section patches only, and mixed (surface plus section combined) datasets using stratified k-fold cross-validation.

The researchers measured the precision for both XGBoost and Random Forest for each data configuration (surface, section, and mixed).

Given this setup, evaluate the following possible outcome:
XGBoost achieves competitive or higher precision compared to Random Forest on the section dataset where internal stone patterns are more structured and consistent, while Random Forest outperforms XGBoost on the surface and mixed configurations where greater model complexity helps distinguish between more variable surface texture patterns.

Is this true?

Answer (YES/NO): NO